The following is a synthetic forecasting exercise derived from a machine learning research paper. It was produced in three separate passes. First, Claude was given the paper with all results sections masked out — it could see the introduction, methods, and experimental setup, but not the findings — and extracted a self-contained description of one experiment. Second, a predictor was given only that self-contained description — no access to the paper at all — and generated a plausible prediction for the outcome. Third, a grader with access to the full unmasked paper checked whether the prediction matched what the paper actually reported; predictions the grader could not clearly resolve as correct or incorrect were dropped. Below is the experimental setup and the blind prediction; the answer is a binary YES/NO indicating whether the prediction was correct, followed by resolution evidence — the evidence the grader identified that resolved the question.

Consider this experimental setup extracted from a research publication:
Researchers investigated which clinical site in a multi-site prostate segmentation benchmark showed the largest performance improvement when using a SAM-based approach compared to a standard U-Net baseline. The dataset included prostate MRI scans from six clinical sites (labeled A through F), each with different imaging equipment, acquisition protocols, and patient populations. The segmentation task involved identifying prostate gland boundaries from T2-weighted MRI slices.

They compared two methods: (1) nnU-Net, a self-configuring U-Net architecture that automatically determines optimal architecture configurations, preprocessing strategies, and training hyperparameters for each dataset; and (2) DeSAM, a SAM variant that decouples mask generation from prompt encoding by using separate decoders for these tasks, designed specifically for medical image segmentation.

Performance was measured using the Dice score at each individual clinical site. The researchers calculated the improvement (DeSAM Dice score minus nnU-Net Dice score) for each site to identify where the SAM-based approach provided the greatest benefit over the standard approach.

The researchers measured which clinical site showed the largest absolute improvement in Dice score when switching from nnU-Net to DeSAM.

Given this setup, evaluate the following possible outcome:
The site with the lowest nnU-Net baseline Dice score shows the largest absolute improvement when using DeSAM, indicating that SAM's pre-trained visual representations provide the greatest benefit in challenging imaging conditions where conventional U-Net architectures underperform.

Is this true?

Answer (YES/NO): YES